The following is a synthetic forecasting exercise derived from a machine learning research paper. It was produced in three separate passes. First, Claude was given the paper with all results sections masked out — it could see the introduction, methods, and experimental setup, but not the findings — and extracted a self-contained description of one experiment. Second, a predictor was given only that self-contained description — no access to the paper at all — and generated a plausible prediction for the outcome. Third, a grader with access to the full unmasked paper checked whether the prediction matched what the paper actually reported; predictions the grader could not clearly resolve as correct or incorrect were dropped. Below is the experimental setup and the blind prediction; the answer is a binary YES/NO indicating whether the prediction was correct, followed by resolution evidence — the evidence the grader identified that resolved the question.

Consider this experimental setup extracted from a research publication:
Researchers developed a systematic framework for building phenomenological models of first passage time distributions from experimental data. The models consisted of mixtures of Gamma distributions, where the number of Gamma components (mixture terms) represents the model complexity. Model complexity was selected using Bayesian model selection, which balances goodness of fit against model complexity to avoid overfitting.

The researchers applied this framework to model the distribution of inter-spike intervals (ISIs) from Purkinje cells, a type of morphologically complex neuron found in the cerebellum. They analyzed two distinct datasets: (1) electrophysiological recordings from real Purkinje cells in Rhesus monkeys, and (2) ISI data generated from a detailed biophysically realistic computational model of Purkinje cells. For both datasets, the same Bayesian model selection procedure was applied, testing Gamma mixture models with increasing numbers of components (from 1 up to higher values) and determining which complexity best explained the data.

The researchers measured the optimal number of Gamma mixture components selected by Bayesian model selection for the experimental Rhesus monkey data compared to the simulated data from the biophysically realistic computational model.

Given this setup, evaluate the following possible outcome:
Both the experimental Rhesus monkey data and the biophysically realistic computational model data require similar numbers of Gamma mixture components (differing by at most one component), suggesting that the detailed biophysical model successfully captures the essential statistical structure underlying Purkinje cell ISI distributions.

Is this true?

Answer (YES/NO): NO